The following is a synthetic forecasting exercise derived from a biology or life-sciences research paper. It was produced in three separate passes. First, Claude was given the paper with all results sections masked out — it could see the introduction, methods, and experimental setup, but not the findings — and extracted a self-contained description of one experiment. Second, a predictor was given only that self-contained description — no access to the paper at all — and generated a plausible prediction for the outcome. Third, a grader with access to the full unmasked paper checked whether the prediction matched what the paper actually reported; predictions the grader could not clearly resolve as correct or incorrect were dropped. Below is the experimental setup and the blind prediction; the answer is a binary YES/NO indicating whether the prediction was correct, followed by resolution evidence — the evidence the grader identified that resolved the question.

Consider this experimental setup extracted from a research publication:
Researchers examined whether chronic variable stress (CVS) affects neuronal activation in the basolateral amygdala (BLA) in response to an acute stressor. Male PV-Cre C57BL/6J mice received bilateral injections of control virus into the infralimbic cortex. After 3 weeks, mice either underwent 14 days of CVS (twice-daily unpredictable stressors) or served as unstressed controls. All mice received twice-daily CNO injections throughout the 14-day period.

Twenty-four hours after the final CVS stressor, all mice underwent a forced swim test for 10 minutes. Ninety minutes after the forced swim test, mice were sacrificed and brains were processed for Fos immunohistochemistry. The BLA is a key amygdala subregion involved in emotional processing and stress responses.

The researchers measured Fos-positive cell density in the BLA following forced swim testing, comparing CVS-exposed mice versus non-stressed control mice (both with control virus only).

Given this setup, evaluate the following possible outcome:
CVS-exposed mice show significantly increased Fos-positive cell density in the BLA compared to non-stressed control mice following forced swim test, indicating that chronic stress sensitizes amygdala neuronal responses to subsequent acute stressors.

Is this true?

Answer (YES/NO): NO